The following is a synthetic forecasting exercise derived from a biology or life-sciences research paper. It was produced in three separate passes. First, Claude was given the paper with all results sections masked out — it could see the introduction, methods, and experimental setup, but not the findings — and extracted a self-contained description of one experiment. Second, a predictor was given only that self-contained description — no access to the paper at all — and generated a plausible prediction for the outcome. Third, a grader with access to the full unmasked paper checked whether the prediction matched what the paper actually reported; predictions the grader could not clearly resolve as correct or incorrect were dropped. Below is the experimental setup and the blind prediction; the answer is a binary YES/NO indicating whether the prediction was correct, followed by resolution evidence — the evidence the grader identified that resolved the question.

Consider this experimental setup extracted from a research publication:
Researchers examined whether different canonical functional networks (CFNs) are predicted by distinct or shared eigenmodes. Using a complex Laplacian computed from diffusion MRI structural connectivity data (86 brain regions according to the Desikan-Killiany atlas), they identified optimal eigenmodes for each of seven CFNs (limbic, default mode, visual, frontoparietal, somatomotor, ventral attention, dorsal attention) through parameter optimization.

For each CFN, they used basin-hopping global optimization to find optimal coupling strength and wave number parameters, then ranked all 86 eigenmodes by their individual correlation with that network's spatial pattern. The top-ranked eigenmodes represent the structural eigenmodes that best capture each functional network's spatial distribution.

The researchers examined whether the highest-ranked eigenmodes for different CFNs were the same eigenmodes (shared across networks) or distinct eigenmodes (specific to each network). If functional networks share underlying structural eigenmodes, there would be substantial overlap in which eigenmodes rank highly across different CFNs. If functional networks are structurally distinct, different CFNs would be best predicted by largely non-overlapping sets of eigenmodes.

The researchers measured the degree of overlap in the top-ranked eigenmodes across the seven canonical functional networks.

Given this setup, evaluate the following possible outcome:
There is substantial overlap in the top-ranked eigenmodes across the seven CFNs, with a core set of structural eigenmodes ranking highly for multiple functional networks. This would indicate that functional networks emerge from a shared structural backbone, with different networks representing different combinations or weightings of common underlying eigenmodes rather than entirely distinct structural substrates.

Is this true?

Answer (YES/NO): NO